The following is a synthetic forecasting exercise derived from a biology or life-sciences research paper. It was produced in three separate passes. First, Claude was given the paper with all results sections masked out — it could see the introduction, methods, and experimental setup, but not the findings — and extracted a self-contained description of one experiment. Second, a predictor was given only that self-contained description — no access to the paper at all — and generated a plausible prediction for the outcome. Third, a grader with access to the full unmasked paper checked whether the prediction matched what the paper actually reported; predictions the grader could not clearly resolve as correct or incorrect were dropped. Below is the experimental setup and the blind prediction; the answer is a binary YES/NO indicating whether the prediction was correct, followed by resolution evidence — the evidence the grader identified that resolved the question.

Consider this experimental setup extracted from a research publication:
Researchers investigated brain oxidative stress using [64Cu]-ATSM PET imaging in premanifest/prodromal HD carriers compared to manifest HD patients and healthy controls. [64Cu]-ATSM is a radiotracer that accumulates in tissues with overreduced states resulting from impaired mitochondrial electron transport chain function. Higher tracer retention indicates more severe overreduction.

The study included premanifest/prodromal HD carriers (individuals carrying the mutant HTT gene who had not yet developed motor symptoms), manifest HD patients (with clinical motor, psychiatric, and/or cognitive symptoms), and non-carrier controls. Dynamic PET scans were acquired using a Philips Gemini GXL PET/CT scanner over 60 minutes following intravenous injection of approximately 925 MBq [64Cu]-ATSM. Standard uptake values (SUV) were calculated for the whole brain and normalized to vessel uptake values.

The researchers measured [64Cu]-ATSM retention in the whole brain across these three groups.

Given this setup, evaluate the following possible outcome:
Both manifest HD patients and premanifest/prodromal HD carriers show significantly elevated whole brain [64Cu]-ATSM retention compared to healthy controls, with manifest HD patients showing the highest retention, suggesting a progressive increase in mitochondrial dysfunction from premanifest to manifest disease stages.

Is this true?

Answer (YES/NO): NO